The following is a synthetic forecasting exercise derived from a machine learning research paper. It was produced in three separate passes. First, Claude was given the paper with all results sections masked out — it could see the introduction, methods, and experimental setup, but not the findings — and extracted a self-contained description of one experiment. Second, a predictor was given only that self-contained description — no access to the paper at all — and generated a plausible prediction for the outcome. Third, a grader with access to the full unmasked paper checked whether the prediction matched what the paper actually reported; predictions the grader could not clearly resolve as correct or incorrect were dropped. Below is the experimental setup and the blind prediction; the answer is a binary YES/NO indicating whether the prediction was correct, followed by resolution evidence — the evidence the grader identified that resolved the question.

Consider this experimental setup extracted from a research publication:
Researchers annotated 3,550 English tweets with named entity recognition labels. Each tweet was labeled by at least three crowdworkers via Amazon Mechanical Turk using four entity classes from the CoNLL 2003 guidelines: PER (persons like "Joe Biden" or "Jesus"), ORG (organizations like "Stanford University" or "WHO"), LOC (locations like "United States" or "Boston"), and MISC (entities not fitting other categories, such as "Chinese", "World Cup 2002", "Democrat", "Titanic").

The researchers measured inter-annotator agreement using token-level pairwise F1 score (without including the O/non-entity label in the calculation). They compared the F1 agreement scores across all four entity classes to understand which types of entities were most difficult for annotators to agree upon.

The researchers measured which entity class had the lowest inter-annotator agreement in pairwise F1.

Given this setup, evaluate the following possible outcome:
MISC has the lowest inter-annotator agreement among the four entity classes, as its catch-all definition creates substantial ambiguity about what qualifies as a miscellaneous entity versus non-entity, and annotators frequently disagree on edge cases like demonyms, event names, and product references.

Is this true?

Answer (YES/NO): YES